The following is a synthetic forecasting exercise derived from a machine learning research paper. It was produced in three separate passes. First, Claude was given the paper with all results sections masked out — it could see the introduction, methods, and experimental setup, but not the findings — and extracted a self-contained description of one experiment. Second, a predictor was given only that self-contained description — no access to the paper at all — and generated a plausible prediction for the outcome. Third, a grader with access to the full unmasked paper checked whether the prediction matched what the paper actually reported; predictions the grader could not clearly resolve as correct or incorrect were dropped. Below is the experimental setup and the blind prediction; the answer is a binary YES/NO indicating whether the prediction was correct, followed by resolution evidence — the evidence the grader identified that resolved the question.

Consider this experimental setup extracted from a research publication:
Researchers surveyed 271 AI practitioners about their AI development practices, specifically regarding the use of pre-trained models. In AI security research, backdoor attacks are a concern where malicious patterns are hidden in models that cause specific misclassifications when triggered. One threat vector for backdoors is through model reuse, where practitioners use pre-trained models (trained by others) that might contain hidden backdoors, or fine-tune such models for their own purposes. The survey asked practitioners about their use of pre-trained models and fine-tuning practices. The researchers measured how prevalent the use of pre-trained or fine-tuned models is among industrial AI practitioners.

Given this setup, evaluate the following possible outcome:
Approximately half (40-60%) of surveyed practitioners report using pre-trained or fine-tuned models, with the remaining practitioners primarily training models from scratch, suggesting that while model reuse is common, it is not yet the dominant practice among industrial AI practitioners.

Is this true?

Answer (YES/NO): NO